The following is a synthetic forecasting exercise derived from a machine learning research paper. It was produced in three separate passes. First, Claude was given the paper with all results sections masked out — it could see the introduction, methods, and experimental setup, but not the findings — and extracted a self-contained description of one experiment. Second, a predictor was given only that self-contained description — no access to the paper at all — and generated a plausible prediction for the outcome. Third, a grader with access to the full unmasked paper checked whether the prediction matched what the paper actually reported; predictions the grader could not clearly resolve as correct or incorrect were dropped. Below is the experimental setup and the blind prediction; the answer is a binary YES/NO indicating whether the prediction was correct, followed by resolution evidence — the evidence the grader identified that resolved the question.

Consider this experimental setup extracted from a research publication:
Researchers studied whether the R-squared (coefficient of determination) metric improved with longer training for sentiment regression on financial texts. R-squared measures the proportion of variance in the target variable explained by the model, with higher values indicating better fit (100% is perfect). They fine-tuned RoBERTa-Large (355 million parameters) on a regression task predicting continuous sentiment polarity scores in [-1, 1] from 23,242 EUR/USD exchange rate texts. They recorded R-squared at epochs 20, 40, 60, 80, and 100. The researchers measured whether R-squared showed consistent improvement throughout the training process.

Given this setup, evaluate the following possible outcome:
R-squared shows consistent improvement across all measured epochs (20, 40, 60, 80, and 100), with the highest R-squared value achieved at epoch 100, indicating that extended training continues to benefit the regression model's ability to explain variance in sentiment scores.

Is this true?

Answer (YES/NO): NO